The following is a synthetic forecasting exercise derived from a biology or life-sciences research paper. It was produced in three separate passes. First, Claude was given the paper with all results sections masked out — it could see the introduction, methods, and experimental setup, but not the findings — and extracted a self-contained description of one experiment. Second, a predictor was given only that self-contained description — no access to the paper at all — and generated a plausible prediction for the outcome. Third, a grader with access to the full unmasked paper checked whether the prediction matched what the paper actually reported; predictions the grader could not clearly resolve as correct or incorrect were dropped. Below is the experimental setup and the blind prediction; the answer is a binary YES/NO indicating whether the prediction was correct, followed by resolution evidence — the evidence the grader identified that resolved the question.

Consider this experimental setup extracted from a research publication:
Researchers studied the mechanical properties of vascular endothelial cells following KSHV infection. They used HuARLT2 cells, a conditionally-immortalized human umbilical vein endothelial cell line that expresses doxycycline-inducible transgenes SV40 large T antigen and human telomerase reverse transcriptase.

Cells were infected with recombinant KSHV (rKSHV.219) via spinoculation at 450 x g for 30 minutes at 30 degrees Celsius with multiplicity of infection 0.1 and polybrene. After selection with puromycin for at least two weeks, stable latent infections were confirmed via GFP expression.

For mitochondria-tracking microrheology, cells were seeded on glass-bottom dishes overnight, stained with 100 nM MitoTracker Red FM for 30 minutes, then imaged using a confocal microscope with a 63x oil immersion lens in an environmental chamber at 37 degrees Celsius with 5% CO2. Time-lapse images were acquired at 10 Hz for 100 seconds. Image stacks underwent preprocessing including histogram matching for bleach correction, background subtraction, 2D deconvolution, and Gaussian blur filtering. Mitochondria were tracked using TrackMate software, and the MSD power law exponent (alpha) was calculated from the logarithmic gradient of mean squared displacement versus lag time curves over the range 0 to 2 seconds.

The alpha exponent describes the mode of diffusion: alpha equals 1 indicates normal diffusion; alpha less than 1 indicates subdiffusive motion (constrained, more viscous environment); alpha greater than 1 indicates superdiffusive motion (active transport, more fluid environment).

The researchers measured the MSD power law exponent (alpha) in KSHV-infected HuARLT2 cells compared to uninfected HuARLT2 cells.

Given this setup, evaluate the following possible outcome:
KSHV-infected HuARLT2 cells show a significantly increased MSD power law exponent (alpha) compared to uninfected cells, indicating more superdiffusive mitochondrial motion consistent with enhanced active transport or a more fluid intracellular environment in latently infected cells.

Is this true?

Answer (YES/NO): NO